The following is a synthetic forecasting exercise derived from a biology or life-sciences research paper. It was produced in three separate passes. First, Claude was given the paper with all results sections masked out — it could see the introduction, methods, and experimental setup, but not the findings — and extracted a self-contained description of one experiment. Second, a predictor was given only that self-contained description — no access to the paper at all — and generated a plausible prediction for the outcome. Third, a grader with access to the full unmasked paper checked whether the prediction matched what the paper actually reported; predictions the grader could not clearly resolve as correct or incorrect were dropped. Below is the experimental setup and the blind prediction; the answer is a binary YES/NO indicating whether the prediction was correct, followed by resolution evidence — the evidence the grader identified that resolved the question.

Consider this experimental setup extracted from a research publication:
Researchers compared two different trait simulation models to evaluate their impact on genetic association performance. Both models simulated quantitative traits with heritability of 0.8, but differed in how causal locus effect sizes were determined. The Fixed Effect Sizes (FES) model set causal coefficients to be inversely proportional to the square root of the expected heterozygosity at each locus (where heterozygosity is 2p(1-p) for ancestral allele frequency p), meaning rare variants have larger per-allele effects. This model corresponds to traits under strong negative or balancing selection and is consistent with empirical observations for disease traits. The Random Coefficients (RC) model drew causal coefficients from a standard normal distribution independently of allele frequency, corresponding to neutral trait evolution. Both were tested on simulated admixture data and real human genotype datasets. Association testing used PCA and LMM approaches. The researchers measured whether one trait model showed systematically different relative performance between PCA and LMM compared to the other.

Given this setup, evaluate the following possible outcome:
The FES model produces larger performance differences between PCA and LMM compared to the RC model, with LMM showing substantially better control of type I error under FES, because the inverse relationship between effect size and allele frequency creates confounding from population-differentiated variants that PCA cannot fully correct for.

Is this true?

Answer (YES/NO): YES